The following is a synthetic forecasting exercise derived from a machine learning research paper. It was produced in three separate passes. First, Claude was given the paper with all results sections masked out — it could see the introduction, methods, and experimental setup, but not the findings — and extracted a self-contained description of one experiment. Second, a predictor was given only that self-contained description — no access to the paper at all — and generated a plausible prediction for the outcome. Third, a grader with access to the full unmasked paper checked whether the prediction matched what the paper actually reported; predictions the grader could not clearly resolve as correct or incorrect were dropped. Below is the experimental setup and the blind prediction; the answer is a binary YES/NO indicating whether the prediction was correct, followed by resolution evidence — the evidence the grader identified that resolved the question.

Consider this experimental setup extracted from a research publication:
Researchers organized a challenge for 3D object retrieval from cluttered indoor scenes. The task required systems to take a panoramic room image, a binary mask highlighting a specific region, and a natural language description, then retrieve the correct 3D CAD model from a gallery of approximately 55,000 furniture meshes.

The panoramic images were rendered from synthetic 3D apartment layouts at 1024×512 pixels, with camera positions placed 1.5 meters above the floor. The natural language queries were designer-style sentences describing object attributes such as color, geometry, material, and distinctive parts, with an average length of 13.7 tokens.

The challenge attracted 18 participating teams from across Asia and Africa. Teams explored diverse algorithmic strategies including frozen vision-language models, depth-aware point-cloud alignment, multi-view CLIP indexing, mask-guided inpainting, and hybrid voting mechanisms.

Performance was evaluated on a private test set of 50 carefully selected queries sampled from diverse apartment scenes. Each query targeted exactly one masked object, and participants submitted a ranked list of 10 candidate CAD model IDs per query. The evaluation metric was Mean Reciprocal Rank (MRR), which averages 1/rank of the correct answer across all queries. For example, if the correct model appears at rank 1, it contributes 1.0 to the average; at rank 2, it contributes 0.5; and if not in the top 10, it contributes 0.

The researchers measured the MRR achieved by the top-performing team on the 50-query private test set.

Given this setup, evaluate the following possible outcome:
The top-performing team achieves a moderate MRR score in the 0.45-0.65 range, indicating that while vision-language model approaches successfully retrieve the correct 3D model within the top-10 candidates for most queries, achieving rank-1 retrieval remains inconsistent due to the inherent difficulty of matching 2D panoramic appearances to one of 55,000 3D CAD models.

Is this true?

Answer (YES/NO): NO